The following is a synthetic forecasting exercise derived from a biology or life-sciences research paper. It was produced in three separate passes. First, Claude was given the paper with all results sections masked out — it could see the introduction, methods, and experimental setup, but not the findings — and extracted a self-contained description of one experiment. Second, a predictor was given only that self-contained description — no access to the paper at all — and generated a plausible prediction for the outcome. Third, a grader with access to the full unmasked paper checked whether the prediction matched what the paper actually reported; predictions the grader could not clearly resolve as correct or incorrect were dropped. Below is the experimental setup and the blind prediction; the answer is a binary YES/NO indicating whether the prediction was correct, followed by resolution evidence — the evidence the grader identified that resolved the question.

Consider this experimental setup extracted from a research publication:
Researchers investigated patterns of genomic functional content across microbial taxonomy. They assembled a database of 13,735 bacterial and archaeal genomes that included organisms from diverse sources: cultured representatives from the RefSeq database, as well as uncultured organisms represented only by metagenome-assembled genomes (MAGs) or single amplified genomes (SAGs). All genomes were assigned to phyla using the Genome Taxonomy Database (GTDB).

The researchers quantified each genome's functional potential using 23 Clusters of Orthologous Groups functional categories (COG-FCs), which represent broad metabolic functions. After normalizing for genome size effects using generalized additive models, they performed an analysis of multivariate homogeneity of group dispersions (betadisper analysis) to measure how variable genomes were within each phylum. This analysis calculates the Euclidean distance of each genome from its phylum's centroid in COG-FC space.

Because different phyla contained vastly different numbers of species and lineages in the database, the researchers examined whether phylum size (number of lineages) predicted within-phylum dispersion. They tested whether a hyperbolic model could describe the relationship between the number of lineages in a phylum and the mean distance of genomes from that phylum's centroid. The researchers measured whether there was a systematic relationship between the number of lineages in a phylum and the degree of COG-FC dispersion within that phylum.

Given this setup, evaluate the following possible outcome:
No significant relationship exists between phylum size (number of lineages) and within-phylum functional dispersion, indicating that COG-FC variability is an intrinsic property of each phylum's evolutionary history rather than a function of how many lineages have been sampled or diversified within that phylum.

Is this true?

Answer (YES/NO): NO